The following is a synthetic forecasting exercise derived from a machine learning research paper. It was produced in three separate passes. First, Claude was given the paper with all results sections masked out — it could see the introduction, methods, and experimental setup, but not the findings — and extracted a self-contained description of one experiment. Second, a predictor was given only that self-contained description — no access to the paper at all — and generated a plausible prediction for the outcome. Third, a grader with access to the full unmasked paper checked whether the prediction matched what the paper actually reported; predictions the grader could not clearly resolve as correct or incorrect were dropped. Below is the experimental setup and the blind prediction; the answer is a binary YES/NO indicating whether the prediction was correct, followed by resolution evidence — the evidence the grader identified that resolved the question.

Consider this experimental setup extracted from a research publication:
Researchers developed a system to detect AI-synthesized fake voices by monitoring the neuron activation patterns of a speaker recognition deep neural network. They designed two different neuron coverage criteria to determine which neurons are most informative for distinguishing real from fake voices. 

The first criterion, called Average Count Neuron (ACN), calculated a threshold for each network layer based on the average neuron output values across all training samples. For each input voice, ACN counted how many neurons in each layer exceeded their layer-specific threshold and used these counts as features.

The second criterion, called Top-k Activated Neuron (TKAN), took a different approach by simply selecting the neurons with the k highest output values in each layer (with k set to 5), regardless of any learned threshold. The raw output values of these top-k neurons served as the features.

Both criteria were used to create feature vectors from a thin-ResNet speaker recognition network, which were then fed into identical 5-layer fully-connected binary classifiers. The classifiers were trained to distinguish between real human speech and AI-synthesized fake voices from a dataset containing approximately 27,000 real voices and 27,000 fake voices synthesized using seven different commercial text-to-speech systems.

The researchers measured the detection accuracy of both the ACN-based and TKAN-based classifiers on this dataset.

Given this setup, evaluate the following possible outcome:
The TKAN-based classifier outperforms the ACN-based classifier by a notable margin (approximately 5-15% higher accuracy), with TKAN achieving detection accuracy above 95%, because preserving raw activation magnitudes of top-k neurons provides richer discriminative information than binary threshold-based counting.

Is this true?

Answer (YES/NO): YES